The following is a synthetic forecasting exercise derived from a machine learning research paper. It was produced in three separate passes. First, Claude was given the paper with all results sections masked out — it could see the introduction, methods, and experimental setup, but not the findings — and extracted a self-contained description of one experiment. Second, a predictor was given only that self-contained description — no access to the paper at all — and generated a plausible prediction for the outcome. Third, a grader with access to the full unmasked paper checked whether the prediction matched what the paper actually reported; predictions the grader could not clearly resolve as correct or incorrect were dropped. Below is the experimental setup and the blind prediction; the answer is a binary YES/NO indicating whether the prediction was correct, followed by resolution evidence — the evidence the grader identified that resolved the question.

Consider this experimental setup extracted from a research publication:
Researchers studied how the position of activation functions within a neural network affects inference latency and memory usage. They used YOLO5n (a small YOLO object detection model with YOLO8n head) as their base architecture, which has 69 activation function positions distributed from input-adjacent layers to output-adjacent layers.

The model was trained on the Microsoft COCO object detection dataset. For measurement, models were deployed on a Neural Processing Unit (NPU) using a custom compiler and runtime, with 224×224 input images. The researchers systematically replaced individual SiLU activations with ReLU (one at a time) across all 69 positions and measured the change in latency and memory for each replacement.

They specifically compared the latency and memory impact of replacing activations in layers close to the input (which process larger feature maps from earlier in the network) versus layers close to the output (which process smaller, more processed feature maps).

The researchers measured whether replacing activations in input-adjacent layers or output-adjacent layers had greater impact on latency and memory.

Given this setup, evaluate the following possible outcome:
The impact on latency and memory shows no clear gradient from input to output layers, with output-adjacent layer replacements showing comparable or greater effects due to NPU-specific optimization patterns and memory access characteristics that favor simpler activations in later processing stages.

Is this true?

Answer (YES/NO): NO